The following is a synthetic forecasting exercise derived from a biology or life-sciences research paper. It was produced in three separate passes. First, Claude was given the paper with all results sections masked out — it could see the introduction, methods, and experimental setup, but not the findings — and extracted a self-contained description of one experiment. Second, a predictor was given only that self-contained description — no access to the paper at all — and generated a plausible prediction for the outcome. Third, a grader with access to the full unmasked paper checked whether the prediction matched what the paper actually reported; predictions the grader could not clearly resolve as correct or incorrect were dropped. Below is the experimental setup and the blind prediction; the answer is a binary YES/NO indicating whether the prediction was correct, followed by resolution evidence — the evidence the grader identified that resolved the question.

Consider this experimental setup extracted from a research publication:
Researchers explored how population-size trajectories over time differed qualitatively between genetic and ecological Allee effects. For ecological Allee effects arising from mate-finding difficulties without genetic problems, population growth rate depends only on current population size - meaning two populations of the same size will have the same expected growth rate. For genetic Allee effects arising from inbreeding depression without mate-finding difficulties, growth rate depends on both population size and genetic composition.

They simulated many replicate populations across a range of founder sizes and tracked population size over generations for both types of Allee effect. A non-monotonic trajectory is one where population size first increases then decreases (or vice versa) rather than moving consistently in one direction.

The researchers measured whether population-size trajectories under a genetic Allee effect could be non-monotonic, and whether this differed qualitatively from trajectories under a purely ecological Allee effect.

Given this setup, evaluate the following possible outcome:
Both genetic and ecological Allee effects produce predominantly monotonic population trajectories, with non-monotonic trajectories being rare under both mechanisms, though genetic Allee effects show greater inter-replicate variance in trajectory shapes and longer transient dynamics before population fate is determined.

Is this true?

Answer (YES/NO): NO